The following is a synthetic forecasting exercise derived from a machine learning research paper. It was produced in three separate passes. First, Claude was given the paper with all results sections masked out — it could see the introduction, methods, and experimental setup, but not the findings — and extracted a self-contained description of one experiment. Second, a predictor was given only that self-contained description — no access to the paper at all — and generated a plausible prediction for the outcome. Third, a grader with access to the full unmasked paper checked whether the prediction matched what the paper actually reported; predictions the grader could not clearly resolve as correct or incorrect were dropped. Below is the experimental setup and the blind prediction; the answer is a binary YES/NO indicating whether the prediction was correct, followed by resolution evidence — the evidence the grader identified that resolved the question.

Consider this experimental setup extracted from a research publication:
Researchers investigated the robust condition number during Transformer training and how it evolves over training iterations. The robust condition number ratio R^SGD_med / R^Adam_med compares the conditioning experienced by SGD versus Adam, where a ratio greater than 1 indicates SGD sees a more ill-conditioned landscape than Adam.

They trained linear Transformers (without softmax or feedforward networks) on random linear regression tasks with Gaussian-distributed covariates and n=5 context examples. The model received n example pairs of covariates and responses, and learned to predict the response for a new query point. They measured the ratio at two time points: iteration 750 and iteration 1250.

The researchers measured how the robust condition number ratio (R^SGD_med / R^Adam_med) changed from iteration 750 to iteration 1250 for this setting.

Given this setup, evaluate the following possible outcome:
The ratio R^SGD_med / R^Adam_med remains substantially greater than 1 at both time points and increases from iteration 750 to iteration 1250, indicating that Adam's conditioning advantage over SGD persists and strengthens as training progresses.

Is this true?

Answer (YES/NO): YES